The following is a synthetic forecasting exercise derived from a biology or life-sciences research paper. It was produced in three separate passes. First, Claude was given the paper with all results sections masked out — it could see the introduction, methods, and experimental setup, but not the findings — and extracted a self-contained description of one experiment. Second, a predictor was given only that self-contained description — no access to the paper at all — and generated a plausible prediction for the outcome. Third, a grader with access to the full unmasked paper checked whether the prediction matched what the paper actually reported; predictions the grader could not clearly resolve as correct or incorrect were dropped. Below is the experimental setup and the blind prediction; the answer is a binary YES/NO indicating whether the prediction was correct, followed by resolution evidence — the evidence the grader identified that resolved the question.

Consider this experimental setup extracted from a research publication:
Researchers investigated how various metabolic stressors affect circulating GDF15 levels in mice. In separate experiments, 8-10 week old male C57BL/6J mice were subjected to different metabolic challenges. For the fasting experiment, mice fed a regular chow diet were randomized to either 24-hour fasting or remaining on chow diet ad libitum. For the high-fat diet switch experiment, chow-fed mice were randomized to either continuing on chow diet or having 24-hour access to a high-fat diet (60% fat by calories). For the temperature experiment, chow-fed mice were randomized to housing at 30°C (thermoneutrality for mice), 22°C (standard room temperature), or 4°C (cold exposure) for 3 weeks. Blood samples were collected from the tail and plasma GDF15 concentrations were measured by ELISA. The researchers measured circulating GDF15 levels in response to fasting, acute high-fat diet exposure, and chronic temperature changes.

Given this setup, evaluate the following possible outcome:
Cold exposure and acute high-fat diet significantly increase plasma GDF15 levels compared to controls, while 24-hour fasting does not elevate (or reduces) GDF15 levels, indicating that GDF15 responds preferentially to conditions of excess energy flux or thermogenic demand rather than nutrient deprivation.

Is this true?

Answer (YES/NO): NO